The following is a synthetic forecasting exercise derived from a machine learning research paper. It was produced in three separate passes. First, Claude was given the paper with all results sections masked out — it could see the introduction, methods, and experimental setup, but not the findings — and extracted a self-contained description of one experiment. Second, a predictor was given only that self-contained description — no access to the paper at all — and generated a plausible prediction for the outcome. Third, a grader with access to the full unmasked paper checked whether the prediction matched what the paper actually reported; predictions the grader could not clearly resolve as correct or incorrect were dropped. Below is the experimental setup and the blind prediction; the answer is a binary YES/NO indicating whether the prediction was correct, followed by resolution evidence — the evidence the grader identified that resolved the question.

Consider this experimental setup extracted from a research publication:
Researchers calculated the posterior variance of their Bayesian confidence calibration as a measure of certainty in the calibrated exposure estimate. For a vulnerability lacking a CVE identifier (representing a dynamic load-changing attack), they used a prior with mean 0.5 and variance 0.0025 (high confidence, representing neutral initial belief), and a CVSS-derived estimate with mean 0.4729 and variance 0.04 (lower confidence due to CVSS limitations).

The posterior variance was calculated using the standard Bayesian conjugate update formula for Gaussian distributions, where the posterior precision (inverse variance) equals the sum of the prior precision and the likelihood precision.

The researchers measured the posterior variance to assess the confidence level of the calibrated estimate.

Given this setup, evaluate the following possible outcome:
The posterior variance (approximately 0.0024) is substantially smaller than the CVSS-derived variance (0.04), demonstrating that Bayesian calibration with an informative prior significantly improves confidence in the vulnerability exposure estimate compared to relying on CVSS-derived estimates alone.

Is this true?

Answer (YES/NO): YES